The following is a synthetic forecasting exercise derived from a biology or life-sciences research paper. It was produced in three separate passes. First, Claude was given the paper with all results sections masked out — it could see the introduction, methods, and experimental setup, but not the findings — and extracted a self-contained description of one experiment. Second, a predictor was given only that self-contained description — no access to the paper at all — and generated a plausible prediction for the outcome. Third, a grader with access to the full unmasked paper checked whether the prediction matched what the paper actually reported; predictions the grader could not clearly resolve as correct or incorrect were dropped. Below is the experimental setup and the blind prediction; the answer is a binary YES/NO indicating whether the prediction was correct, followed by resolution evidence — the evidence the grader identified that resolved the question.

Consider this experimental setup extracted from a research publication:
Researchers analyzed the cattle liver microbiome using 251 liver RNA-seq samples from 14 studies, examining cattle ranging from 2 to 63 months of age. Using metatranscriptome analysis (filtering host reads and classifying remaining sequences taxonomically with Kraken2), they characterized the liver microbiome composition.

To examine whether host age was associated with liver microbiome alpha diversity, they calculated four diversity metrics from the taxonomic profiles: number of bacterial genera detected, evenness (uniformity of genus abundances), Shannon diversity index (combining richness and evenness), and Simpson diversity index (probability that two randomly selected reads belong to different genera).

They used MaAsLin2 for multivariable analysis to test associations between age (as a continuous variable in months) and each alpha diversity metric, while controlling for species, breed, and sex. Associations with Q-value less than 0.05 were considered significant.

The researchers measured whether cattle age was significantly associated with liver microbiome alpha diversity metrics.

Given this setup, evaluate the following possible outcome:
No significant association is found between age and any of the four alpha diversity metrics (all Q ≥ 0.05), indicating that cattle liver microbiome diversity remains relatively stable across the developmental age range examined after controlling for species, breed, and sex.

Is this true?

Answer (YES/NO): YES